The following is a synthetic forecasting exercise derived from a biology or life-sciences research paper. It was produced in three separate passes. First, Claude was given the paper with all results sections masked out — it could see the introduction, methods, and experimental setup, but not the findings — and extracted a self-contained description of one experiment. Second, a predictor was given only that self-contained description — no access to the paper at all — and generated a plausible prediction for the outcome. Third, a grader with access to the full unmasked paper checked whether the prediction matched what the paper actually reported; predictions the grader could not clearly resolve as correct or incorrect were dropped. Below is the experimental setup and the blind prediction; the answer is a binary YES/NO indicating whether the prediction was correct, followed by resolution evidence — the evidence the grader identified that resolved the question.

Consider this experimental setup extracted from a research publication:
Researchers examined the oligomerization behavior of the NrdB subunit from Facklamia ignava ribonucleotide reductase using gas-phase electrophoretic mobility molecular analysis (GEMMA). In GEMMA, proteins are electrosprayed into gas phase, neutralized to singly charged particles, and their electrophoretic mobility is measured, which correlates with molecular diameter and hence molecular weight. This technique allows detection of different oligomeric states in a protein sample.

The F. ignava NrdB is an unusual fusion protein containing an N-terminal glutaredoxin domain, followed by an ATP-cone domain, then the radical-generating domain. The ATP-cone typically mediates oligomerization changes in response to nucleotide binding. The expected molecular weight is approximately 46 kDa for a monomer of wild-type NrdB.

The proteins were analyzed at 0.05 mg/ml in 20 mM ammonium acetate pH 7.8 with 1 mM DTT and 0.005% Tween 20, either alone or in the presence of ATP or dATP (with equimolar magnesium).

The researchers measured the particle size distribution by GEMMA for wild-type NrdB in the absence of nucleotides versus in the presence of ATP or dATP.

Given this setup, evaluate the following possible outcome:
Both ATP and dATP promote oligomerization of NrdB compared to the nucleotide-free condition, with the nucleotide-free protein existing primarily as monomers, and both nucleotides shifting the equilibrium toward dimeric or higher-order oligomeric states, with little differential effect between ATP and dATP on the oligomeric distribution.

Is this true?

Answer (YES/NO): NO